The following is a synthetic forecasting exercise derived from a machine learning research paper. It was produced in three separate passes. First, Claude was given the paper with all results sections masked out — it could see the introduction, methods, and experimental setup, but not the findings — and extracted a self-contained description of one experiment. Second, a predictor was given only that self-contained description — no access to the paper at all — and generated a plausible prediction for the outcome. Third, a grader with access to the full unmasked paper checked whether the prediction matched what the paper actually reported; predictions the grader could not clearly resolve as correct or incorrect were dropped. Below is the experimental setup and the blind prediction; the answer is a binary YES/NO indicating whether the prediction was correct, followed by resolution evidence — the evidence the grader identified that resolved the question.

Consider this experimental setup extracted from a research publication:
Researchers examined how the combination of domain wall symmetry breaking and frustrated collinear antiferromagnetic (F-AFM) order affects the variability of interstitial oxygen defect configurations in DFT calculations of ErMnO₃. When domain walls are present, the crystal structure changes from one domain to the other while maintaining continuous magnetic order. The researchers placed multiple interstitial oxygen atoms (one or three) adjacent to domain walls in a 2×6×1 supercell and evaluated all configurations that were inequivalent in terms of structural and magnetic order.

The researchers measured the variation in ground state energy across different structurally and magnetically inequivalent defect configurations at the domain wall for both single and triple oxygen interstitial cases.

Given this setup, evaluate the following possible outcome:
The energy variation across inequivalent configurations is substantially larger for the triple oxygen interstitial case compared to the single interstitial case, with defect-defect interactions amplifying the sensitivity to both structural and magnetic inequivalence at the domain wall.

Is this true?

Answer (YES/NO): NO